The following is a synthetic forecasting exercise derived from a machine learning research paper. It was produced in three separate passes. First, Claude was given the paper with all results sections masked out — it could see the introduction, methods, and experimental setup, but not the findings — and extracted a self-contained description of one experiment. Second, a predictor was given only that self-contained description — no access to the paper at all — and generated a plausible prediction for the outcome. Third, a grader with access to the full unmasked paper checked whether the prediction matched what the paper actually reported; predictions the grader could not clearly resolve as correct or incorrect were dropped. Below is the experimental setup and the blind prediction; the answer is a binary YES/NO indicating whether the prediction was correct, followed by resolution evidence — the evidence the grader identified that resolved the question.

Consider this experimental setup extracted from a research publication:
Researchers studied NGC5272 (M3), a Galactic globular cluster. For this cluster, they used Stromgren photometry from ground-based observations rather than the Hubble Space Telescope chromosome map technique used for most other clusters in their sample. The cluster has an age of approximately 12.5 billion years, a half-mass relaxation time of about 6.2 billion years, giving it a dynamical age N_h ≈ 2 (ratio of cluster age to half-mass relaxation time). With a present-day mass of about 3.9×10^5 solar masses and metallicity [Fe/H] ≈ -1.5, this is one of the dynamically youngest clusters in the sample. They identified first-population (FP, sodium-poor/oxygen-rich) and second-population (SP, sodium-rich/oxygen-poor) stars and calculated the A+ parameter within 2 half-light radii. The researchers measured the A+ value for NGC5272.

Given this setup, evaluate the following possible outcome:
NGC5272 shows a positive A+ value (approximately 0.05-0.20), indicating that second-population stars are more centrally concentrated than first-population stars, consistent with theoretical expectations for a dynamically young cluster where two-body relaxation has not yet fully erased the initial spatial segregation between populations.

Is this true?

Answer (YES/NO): NO